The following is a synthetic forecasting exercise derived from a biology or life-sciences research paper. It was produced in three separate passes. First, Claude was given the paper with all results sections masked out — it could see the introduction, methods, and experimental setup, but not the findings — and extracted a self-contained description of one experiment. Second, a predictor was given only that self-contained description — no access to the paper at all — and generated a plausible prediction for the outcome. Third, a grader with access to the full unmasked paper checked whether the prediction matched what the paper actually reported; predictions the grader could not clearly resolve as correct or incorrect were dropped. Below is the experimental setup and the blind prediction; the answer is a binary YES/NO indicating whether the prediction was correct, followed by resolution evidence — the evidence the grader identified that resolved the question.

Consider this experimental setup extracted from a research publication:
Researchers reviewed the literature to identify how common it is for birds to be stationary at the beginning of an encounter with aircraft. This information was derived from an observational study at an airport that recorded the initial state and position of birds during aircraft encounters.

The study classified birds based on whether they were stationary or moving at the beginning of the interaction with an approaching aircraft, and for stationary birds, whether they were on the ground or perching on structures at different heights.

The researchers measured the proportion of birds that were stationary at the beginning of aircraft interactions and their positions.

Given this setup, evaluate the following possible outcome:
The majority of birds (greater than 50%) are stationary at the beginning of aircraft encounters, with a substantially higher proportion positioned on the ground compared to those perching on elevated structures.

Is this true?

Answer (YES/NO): YES